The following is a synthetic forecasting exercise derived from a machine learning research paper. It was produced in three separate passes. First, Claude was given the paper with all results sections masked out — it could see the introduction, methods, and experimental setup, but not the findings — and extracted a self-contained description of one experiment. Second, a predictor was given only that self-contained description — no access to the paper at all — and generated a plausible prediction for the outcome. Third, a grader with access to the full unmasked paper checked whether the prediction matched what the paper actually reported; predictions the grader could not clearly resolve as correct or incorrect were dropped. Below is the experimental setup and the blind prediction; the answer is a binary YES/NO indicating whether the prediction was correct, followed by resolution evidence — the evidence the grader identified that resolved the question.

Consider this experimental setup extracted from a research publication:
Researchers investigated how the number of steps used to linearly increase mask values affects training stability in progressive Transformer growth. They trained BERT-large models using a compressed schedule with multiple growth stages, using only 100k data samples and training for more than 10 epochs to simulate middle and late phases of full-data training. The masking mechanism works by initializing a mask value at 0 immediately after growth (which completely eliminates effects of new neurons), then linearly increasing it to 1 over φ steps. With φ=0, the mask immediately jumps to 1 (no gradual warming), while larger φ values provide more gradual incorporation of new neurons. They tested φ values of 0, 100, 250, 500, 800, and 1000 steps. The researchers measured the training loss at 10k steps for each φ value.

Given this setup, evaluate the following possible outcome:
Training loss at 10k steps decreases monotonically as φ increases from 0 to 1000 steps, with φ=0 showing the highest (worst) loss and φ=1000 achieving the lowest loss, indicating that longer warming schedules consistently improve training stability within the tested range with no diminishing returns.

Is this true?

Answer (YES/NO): NO